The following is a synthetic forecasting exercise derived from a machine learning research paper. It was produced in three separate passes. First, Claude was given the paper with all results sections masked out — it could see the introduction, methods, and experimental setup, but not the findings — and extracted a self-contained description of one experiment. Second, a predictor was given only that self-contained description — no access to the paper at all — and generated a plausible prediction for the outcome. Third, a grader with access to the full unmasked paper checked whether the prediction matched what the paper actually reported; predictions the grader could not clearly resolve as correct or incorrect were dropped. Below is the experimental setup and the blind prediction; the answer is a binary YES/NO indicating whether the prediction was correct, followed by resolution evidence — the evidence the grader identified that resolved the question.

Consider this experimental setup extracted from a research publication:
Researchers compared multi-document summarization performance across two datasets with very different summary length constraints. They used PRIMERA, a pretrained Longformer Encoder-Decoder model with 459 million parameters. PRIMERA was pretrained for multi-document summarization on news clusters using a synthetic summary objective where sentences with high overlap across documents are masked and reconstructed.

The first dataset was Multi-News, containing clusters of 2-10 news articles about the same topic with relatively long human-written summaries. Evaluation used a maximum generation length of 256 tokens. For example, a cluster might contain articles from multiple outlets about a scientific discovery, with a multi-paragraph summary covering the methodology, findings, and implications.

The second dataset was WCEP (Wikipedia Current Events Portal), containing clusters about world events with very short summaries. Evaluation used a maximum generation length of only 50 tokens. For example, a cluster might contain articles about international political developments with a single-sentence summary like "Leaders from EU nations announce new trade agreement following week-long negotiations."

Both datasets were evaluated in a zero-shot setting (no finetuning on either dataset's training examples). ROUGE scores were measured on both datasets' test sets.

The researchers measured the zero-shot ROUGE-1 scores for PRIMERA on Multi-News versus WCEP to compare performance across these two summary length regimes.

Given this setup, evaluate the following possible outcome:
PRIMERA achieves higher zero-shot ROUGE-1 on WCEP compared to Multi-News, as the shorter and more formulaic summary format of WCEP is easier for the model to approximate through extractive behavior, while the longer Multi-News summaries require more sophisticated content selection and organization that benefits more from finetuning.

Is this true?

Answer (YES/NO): NO